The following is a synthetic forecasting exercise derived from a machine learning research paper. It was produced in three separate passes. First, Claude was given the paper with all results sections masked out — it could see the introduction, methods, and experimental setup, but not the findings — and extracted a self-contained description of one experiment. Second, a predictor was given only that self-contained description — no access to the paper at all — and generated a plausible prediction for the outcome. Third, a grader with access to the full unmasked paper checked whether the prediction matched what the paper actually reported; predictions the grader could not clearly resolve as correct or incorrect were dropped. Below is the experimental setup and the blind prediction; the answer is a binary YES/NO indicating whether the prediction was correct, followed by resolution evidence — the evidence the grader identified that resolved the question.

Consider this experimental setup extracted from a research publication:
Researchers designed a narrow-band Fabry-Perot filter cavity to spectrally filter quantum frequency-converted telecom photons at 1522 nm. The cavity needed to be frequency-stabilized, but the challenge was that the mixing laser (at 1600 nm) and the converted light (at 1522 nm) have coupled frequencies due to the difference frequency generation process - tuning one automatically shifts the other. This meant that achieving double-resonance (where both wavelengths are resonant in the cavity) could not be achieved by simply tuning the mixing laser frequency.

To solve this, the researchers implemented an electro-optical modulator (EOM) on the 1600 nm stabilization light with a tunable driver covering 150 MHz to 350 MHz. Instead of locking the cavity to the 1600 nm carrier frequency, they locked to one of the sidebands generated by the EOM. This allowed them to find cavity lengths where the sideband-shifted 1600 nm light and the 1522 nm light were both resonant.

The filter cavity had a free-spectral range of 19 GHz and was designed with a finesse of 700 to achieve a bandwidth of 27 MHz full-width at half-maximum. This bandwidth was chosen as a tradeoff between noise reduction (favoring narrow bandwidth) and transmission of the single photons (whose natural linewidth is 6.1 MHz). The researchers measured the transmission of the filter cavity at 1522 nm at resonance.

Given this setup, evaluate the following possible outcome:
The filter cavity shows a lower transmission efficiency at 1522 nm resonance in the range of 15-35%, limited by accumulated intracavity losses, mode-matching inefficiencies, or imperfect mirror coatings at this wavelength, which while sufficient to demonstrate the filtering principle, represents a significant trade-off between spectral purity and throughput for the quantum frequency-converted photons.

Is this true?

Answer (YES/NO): NO